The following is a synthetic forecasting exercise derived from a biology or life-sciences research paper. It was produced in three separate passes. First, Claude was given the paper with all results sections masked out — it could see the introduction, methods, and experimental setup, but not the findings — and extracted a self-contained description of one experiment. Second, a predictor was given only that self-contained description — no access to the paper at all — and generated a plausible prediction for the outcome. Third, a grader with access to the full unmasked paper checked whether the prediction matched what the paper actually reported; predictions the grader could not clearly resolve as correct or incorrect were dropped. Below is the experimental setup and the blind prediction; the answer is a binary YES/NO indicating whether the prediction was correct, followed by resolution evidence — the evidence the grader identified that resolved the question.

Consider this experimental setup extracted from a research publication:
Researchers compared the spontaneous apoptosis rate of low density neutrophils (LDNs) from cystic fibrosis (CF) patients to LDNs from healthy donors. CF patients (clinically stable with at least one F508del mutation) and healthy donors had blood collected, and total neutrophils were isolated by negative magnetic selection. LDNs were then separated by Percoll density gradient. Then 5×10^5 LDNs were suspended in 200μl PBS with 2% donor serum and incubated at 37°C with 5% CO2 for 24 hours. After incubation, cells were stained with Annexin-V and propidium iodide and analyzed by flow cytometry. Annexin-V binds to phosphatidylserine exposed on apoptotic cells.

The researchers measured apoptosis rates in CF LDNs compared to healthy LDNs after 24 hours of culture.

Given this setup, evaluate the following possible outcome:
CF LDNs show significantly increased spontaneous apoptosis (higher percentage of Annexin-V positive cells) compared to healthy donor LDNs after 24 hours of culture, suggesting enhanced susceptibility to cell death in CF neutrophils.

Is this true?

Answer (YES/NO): NO